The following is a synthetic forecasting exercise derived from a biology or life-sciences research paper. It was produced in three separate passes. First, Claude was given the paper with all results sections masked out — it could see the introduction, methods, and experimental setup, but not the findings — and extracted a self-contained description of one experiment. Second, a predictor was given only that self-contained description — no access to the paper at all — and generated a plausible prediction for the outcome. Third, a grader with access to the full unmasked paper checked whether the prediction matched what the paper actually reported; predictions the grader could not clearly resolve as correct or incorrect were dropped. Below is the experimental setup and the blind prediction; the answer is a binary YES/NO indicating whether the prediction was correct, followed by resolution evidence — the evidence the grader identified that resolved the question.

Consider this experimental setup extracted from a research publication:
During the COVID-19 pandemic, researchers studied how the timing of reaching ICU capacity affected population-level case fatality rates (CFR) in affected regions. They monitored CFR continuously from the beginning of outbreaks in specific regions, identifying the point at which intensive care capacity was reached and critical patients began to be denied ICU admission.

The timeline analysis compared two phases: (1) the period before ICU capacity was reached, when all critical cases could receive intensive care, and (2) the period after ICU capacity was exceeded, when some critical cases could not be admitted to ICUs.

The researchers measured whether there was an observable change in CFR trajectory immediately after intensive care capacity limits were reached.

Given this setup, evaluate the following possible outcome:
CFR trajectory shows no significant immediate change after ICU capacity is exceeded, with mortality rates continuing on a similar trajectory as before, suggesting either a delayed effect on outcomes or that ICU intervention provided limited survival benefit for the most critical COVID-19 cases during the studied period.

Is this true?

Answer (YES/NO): NO